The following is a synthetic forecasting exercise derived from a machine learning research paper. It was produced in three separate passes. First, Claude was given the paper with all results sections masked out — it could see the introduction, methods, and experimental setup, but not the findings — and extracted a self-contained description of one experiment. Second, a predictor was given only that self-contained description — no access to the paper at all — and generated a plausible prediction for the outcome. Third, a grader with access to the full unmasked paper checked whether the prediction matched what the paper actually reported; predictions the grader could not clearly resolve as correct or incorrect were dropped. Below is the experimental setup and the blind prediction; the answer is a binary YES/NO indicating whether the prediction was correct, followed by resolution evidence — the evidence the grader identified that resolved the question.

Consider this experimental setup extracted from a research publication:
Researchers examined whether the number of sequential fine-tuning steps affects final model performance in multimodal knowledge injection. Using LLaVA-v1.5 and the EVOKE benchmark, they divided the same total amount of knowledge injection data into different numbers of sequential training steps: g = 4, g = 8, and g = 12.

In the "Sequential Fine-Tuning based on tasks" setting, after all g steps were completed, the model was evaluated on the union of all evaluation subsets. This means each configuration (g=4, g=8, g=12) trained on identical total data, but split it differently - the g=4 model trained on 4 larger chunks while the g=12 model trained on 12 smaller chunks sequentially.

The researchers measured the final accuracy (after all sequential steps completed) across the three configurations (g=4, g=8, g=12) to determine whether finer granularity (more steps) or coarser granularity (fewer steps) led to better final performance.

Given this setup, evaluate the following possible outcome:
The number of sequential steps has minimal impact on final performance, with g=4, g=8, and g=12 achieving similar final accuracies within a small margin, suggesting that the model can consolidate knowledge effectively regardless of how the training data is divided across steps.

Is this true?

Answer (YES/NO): NO